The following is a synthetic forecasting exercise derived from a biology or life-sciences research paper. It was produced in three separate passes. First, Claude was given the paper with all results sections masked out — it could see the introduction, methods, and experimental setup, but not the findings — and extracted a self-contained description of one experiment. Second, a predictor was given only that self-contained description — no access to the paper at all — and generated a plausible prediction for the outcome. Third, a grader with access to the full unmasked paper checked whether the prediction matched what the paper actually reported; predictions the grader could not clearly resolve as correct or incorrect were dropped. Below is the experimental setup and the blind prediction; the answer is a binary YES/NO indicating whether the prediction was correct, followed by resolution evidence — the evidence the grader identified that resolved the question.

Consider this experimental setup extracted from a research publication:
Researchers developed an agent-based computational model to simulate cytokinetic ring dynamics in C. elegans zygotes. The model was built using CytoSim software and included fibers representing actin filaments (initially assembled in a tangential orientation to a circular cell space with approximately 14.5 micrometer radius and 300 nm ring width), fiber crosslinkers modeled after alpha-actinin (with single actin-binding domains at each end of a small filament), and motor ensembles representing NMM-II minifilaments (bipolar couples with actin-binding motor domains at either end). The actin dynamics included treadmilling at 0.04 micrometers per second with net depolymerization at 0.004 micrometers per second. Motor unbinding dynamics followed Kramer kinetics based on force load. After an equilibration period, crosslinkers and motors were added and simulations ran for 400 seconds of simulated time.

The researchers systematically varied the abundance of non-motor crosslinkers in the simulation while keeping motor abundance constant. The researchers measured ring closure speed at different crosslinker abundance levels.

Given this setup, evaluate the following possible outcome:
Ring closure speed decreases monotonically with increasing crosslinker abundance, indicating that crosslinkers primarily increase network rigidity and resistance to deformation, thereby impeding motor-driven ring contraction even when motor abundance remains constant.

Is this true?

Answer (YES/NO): NO